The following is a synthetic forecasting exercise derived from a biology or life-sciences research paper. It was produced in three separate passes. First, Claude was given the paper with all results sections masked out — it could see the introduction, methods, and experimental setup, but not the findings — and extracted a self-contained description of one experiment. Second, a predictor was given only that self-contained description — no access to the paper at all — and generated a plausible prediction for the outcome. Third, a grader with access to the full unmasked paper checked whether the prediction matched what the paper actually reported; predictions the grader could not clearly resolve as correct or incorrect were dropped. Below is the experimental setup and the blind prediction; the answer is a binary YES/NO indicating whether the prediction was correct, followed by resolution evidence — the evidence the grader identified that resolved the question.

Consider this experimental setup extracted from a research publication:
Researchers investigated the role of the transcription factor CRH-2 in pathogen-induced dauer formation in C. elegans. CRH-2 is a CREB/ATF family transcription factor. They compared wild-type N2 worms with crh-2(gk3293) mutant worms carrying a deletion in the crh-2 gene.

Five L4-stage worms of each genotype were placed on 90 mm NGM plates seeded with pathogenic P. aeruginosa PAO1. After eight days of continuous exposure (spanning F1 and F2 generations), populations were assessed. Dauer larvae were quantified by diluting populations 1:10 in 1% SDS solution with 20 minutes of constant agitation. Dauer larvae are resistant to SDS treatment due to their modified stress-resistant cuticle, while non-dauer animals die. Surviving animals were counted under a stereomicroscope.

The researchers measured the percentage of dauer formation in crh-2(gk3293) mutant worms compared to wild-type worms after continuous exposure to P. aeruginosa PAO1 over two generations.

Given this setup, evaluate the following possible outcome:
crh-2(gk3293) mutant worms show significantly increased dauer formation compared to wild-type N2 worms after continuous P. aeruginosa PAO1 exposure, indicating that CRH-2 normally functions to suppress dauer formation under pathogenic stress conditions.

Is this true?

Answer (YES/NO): NO